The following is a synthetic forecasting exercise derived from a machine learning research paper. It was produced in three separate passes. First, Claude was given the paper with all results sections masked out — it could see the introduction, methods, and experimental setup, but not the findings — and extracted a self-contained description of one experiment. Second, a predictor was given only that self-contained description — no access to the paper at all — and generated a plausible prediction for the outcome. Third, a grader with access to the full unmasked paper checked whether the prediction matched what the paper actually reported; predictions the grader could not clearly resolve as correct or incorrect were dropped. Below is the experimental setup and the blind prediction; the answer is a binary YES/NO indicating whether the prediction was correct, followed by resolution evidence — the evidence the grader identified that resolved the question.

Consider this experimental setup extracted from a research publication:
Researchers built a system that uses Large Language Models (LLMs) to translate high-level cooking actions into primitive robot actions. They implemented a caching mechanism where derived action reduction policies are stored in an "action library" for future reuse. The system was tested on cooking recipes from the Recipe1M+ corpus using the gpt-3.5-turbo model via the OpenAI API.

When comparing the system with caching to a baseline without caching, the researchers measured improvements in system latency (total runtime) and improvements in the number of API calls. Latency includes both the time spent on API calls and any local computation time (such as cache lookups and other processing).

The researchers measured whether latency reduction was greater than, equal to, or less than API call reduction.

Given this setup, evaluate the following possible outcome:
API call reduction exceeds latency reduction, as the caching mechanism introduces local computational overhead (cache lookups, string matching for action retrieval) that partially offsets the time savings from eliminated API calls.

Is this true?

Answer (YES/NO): NO